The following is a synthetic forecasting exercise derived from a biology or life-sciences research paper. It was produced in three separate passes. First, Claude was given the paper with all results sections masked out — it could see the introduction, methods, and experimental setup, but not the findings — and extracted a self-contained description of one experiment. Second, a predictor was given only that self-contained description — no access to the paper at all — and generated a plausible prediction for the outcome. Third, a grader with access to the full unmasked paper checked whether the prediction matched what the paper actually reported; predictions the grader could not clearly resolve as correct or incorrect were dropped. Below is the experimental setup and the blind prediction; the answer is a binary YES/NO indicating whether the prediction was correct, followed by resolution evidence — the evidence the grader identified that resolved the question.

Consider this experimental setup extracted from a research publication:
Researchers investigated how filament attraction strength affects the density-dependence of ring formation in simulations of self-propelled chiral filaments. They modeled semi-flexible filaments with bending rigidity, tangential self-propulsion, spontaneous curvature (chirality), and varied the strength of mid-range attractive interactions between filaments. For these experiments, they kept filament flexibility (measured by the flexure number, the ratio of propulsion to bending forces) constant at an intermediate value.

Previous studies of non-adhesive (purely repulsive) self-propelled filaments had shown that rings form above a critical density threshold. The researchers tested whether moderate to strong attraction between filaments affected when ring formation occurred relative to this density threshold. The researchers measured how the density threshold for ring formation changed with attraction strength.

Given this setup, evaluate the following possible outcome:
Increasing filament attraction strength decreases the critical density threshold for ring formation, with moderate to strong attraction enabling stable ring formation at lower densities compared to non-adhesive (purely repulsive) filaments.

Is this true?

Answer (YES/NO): YES